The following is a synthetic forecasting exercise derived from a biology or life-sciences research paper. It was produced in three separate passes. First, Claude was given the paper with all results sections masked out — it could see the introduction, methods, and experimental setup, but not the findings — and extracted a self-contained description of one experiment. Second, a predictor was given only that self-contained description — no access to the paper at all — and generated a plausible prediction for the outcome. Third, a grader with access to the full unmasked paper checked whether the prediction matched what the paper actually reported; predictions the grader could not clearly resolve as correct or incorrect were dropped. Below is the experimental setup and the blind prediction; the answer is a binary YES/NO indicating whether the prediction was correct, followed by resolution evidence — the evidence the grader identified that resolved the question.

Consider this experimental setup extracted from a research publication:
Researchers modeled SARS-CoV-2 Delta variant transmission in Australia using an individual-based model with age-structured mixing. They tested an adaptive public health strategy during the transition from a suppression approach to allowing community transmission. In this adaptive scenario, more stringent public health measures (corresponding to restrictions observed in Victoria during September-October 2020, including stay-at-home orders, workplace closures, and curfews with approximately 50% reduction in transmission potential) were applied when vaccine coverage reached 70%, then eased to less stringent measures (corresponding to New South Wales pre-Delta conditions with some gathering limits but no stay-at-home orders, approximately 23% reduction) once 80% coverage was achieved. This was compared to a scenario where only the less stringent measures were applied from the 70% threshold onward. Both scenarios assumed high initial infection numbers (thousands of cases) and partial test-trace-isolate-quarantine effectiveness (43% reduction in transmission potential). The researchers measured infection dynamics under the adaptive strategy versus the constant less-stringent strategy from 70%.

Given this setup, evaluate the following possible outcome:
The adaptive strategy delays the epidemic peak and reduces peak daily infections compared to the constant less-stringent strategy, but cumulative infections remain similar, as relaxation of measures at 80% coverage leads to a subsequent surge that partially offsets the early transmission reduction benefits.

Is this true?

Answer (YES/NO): NO